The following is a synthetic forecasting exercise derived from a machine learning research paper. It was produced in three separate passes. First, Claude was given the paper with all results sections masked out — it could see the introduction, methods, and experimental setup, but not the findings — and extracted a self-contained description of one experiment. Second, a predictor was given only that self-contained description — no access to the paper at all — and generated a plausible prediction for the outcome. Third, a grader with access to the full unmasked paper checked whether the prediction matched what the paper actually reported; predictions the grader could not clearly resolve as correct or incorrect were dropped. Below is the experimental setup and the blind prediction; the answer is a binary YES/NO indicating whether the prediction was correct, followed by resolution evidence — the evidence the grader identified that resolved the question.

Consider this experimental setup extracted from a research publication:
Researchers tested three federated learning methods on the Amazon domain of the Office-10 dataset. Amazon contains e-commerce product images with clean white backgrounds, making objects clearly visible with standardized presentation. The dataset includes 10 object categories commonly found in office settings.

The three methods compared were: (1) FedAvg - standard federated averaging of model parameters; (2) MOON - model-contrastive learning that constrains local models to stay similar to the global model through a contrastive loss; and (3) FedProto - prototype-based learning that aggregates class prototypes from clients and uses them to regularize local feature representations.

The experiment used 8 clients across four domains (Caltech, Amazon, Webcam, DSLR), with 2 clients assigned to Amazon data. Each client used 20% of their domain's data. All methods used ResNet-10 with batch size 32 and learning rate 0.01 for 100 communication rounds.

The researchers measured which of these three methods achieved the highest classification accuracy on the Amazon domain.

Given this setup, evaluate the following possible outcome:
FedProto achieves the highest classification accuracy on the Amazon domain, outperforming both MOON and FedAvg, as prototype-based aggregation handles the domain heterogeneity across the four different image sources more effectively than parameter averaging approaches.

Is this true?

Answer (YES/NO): YES